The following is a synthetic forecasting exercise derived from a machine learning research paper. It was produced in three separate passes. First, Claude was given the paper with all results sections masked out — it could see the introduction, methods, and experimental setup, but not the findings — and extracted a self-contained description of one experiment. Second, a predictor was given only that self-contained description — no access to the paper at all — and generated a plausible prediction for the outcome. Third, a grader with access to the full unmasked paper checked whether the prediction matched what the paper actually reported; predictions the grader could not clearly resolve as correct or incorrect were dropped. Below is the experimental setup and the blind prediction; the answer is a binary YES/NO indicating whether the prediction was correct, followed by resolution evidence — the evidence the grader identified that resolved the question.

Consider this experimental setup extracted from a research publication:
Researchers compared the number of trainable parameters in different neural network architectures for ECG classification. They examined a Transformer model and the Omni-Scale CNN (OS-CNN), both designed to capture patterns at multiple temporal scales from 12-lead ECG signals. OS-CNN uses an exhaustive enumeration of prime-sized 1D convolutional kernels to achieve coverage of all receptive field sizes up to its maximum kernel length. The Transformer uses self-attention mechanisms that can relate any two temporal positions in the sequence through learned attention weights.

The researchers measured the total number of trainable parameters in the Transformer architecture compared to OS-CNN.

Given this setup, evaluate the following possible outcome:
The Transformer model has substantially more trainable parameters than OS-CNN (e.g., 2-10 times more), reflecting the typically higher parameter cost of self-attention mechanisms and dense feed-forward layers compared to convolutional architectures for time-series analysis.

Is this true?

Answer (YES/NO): NO